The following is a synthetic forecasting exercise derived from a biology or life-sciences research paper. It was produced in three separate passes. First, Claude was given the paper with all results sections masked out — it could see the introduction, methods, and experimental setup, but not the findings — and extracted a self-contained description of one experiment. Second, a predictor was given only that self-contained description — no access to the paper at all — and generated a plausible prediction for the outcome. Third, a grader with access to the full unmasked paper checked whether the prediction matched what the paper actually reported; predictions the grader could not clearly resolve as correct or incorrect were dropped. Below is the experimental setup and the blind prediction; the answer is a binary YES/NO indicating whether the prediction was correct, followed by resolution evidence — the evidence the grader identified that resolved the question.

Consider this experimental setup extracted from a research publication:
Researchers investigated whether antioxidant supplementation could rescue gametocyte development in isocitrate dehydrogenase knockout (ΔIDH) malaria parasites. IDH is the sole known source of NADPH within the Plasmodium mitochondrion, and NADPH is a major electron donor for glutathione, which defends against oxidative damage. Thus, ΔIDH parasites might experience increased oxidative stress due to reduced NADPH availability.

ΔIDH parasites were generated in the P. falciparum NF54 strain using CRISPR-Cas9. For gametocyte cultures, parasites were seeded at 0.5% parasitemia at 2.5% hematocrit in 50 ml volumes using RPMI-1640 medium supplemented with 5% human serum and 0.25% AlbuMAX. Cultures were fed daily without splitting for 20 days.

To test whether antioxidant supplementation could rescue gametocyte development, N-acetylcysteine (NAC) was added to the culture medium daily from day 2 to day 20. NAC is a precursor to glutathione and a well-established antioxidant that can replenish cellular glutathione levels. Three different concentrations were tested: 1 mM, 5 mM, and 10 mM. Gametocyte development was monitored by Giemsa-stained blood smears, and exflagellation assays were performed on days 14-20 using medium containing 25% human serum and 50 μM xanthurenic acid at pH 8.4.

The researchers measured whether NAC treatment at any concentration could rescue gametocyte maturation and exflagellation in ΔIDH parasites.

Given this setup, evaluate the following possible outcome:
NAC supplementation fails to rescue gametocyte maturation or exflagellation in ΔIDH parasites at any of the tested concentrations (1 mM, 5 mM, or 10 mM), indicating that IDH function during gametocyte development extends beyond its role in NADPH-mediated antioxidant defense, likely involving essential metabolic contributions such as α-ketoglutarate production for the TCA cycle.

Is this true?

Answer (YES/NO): NO